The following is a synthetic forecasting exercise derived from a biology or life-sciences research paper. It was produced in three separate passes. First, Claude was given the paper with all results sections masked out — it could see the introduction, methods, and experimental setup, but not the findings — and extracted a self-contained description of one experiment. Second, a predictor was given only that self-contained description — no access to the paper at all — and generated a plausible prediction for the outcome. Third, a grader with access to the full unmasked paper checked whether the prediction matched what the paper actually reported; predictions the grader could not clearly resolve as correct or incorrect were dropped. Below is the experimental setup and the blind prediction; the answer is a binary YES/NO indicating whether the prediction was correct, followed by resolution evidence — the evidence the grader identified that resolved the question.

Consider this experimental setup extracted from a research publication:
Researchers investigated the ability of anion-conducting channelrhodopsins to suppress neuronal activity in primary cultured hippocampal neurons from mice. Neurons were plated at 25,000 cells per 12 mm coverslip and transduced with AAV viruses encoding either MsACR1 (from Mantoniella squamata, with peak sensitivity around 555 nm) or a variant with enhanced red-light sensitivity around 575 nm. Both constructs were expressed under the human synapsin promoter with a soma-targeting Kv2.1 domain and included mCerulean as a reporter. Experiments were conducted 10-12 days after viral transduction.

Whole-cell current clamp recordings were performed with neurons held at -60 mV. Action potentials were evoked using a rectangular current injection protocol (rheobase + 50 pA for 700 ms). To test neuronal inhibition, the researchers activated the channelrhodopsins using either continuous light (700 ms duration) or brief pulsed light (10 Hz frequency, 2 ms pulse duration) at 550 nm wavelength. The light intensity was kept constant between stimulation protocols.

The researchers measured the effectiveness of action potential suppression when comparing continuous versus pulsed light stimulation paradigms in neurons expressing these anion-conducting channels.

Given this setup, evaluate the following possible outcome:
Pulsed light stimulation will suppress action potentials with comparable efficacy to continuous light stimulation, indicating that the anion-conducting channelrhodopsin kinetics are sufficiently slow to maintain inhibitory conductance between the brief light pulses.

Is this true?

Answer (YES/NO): NO